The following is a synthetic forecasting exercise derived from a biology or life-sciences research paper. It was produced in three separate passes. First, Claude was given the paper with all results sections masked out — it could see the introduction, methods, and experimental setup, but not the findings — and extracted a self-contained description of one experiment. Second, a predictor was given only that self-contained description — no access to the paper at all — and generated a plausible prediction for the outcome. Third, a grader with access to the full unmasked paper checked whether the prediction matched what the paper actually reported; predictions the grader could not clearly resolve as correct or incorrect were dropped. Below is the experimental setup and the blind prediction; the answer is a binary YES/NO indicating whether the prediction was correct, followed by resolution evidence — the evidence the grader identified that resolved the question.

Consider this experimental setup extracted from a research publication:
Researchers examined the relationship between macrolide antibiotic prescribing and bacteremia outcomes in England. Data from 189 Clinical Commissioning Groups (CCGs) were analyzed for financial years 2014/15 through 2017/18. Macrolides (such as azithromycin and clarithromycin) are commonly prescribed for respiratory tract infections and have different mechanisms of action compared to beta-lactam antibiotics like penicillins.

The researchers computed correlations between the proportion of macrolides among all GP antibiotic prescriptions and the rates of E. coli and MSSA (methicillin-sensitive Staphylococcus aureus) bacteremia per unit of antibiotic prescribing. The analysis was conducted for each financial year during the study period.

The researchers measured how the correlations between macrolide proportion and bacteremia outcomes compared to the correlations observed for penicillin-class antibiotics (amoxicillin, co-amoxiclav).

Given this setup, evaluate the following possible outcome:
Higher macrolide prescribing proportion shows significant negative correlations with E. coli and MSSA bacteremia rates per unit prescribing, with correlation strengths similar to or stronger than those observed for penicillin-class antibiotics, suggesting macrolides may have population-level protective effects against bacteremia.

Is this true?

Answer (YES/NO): NO